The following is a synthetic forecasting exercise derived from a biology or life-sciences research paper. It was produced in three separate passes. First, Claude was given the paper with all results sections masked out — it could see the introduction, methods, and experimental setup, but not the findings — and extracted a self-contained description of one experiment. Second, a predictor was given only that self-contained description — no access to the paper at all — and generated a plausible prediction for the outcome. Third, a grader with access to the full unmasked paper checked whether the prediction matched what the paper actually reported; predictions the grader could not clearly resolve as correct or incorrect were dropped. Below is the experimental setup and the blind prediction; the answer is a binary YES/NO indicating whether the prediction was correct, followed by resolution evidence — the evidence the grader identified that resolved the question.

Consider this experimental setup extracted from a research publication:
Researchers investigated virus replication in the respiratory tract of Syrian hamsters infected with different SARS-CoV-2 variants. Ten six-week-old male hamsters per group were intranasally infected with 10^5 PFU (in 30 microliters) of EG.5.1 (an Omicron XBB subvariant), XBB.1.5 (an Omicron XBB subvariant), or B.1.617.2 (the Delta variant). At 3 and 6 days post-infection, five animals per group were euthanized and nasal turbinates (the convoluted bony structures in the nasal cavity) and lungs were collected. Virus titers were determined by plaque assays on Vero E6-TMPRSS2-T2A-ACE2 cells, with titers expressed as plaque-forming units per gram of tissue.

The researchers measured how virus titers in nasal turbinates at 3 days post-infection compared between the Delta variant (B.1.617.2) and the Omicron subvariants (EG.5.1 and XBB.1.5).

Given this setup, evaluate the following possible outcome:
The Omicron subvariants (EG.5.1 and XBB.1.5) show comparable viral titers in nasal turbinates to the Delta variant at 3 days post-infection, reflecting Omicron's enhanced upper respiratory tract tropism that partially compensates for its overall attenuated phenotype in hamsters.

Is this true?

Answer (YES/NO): NO